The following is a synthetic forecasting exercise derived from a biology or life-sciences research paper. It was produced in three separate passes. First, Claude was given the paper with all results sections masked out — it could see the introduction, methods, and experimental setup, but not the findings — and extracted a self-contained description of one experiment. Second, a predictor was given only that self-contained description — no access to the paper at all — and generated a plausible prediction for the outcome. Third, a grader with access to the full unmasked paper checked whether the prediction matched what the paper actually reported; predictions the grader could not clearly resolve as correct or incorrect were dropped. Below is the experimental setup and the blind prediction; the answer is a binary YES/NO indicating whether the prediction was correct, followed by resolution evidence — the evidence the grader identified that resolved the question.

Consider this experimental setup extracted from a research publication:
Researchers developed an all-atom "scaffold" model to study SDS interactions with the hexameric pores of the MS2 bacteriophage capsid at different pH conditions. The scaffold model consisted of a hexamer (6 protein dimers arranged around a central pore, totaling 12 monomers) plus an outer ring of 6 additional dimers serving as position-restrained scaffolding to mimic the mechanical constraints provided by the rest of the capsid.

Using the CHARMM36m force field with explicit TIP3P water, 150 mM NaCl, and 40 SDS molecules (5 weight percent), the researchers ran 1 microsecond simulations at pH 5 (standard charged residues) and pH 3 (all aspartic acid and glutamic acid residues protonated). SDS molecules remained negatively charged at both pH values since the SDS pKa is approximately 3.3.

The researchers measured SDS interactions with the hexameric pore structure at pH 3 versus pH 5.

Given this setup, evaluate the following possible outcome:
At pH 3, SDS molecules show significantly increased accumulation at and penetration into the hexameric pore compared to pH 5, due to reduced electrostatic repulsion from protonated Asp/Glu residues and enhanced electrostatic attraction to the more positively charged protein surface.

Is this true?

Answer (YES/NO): YES